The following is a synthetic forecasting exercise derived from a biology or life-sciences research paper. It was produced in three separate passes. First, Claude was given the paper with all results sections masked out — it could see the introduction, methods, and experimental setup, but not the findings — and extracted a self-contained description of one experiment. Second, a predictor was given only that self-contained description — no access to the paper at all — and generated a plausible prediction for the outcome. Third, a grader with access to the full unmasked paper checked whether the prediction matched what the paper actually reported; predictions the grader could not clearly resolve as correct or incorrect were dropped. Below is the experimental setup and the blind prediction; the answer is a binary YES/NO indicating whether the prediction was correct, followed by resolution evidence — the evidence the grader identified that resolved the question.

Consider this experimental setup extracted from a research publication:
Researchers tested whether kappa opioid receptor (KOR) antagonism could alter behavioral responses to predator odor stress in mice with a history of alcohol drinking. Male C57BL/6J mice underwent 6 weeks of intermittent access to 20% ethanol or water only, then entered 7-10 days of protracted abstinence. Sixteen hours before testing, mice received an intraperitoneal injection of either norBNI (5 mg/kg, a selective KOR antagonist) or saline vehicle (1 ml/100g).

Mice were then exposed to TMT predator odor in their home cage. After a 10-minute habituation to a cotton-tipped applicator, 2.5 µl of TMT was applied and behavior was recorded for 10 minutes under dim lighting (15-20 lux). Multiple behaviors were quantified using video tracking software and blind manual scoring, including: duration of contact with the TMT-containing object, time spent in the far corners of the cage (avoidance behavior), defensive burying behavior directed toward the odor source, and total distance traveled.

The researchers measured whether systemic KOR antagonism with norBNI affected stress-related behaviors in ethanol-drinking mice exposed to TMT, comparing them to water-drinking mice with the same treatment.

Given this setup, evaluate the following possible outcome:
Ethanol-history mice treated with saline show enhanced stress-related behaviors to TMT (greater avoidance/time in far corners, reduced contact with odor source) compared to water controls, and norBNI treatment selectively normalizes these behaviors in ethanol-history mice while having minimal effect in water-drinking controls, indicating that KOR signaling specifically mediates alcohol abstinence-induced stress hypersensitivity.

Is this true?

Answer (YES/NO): NO